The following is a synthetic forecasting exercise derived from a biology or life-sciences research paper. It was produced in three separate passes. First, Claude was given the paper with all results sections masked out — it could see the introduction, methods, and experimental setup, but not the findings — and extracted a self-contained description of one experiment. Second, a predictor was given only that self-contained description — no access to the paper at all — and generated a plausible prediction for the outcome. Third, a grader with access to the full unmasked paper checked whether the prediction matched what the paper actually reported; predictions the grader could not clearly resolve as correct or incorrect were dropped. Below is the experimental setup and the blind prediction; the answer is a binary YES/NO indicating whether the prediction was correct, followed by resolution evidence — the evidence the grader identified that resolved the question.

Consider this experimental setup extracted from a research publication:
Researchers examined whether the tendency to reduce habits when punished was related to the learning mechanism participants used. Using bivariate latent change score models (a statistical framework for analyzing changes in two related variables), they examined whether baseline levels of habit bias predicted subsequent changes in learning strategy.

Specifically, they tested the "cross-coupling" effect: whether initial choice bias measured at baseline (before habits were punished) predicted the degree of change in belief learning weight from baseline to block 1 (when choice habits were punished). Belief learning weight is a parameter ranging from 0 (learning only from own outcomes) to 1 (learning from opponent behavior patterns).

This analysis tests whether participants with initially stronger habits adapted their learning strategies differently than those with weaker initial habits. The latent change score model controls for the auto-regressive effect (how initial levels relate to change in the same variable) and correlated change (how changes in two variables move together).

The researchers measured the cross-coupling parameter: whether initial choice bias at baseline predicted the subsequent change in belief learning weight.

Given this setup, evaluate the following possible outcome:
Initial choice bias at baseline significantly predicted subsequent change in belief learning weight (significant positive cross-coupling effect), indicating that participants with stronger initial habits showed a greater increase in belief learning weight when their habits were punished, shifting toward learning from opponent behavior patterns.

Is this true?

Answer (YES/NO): NO